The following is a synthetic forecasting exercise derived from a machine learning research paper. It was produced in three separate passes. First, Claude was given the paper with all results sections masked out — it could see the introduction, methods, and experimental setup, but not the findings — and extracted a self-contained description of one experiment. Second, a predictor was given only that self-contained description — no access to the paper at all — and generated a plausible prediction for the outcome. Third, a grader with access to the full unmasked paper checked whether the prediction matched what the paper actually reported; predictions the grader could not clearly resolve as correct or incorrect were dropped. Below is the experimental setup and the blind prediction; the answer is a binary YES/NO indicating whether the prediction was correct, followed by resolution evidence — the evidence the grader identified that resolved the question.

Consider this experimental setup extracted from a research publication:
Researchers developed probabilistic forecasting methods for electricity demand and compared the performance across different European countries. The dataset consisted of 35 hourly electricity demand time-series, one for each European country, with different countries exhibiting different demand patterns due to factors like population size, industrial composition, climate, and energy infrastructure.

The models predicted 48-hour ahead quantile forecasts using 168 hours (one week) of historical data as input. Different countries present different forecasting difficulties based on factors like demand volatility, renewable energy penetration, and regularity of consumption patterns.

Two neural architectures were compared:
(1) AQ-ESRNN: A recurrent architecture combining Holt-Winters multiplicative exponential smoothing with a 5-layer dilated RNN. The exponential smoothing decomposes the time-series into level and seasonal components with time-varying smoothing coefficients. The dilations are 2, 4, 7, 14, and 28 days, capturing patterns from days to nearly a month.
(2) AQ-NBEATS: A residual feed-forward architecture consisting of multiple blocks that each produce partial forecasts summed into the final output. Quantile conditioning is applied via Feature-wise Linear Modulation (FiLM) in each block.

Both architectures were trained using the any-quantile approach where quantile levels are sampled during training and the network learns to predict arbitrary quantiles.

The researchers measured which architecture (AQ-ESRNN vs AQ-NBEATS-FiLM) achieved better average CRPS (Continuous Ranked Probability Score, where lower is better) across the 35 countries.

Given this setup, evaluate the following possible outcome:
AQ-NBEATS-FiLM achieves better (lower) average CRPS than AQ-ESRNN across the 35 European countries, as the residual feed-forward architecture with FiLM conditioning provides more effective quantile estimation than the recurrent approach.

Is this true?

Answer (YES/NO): NO